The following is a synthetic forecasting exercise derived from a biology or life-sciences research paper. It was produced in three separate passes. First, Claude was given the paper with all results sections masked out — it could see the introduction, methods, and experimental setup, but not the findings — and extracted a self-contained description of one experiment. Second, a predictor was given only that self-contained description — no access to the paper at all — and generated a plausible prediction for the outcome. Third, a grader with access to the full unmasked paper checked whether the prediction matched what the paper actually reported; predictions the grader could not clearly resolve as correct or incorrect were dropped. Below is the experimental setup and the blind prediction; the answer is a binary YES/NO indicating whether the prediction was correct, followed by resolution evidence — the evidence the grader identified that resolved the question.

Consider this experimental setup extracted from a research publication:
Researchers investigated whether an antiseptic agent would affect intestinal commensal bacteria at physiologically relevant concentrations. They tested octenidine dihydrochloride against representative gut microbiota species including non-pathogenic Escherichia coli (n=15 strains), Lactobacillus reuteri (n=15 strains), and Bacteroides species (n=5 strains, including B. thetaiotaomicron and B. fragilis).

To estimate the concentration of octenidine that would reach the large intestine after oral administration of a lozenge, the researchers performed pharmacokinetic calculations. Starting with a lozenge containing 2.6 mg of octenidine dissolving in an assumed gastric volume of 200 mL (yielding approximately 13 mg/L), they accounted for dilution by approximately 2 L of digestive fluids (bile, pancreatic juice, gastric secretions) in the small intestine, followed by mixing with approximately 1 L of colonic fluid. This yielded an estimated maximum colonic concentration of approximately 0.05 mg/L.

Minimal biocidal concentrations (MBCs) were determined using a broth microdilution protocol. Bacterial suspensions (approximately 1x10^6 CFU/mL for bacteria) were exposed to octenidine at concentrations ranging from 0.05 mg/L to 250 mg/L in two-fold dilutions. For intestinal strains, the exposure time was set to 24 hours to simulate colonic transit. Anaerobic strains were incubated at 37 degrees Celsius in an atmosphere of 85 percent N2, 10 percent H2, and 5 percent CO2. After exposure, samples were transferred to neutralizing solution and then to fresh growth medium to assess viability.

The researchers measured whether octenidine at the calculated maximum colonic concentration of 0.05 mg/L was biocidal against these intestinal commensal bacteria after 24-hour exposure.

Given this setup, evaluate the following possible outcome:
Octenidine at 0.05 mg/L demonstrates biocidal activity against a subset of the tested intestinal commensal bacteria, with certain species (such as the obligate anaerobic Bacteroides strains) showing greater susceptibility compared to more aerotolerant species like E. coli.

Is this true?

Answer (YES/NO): NO